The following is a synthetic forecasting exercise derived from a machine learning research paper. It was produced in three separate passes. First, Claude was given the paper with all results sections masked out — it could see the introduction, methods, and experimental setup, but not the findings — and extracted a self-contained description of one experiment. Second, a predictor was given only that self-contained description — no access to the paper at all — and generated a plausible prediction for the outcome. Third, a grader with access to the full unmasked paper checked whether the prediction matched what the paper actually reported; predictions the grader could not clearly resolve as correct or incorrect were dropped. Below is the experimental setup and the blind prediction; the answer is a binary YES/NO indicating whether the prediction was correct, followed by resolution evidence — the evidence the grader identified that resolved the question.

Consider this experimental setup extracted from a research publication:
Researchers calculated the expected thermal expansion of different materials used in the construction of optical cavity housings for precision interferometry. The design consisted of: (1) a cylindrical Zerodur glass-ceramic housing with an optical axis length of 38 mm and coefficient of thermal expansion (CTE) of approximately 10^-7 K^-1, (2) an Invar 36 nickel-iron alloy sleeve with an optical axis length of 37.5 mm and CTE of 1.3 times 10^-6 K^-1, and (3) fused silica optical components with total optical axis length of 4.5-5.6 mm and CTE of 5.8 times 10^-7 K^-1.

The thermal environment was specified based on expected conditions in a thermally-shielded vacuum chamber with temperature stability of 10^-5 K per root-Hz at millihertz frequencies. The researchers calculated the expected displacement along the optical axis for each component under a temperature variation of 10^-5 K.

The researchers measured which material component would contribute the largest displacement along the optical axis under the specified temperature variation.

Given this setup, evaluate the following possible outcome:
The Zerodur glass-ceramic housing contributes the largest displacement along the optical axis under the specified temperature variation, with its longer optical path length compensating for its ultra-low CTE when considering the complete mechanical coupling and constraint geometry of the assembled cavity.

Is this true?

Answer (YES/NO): NO